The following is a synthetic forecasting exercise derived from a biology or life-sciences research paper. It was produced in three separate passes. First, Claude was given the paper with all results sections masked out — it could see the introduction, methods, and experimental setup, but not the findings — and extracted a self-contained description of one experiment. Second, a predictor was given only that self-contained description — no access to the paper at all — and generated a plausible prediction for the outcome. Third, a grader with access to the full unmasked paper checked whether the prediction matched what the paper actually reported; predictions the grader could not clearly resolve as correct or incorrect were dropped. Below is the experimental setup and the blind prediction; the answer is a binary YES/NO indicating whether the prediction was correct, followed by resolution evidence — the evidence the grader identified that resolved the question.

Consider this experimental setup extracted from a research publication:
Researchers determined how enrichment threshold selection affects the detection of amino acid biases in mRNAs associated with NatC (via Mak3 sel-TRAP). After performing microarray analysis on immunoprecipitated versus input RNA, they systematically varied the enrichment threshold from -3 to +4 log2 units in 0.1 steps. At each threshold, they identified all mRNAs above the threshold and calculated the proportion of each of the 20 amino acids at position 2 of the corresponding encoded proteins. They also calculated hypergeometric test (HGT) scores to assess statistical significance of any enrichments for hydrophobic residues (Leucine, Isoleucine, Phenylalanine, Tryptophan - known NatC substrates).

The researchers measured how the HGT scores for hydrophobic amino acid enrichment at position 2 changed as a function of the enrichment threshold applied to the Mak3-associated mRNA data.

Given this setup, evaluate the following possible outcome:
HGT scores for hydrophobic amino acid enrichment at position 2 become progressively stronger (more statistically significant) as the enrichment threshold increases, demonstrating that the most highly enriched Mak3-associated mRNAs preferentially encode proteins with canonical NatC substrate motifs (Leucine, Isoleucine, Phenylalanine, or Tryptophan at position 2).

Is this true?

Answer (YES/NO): NO